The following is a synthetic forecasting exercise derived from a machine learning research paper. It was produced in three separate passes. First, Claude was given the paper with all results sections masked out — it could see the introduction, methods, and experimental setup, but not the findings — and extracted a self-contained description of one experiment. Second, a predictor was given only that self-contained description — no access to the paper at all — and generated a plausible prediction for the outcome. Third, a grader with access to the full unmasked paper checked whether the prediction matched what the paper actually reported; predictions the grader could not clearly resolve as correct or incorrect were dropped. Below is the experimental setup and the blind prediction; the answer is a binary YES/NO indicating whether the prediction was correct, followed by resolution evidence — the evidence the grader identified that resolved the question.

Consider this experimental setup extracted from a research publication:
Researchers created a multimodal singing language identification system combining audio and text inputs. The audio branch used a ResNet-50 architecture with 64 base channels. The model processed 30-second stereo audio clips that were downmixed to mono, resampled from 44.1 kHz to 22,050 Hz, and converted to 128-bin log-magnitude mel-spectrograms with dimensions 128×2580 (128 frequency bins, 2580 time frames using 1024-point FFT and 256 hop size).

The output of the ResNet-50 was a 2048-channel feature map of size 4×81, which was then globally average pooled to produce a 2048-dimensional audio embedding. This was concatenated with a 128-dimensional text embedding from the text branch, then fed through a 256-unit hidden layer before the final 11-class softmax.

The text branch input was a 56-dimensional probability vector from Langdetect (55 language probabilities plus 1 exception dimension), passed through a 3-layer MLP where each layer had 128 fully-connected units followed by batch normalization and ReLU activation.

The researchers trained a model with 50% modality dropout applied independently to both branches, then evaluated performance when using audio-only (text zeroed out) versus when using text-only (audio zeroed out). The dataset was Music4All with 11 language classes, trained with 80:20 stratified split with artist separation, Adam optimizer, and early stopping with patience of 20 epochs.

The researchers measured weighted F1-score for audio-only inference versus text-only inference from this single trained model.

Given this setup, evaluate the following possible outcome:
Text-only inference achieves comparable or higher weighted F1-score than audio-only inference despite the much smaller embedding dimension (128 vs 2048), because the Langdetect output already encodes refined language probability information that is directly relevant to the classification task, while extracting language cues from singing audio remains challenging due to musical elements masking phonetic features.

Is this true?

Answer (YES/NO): YES